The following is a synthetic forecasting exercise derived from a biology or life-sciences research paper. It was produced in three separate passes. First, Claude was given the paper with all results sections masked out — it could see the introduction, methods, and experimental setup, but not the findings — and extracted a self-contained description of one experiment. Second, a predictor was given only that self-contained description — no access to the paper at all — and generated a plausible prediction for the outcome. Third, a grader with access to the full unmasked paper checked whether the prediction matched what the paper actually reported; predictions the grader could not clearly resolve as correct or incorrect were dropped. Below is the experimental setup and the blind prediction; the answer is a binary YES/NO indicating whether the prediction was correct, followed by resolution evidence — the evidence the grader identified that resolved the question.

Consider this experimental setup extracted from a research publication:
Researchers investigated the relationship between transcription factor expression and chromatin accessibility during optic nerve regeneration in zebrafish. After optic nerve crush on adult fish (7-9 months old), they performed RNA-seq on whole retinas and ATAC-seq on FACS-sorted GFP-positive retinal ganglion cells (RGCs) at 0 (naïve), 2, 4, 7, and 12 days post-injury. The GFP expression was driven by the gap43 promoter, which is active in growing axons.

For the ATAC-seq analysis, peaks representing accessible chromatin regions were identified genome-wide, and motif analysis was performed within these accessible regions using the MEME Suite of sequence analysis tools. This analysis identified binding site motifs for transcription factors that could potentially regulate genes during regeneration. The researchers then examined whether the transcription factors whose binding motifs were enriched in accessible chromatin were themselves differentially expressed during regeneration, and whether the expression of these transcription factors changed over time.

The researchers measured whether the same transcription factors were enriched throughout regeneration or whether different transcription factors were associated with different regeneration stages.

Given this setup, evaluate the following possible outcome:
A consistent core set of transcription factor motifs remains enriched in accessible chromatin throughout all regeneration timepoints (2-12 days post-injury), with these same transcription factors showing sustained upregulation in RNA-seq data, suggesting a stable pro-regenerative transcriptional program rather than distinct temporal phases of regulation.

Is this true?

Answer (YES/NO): NO